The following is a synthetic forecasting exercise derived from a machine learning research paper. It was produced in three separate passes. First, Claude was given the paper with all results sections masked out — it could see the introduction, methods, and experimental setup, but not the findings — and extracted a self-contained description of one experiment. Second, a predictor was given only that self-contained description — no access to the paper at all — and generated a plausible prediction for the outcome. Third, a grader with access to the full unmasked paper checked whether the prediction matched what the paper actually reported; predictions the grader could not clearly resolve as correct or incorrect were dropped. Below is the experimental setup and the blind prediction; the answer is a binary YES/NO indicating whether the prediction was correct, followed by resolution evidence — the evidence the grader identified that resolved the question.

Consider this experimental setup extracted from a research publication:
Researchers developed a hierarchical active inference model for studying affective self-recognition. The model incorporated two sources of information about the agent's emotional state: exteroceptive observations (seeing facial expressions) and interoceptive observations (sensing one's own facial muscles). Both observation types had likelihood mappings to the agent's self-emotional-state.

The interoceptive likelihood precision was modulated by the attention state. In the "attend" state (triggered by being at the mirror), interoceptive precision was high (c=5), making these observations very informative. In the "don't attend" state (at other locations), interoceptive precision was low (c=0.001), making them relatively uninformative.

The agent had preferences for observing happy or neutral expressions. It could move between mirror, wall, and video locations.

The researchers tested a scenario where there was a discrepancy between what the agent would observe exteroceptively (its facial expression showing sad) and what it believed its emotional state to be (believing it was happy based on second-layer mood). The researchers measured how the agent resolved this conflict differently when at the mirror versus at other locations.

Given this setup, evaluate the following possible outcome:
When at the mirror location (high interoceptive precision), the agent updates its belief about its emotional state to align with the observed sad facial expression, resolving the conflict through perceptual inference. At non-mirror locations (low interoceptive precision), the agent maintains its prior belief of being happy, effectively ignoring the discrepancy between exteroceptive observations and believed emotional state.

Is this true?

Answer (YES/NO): NO